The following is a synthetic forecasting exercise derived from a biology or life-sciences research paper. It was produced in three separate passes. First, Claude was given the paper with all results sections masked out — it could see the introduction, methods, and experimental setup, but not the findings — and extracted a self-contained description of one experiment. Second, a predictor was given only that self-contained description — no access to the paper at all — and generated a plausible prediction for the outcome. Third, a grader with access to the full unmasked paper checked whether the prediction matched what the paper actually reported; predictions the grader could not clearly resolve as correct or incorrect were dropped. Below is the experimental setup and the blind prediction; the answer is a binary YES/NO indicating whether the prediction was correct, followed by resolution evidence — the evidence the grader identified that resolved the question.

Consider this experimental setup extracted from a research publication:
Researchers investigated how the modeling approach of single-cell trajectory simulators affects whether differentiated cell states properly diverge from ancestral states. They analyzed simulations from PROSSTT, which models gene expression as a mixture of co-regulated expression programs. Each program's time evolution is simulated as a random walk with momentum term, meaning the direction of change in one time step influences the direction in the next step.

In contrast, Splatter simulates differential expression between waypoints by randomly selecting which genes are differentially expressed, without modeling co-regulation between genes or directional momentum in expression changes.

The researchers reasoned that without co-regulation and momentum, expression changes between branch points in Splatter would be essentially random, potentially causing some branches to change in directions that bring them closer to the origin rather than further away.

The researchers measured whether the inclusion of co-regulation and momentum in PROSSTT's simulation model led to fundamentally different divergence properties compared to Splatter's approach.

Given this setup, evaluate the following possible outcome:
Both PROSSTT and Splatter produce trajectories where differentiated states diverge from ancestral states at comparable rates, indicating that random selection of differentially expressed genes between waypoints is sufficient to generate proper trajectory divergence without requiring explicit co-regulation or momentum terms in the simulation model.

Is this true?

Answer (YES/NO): NO